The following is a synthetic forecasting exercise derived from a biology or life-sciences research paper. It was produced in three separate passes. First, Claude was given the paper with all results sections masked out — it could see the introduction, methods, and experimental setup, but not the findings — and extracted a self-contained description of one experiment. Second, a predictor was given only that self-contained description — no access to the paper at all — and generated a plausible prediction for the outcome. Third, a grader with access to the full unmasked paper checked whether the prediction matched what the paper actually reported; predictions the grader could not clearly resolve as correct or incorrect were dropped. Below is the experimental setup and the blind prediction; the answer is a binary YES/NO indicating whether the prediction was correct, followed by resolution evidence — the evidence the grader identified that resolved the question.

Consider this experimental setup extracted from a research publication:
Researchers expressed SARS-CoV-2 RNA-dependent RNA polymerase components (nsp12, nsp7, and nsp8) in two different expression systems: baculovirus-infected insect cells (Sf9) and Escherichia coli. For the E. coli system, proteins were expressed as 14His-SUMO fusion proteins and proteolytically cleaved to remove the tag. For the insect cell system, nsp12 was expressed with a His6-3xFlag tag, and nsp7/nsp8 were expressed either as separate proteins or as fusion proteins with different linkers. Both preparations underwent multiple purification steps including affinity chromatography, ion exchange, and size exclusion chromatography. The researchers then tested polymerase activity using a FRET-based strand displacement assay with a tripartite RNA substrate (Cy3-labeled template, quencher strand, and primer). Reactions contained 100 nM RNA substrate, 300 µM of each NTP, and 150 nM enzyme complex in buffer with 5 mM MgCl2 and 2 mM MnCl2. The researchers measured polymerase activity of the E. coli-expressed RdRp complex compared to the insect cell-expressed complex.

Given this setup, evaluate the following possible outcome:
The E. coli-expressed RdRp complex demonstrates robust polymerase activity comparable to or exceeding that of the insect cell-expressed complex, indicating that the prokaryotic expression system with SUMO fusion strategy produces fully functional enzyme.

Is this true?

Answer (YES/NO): YES